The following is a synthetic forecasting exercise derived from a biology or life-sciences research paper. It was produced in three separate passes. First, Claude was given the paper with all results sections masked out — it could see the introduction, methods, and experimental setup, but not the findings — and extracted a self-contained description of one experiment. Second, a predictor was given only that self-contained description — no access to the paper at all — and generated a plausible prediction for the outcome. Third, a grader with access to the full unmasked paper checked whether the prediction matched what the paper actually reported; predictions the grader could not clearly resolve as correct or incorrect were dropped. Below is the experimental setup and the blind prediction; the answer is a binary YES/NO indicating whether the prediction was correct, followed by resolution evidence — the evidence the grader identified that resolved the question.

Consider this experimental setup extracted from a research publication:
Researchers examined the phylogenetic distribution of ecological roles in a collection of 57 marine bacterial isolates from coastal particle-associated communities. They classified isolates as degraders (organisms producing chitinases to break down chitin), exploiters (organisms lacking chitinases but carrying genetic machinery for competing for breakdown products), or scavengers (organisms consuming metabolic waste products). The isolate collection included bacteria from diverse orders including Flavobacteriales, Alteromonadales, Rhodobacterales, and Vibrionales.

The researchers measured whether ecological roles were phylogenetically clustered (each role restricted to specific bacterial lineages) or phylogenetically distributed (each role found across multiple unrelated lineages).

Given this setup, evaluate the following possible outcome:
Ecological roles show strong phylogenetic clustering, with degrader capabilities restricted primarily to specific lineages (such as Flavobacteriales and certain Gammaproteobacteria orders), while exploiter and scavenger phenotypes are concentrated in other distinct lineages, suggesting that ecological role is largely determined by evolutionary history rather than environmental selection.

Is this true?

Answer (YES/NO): NO